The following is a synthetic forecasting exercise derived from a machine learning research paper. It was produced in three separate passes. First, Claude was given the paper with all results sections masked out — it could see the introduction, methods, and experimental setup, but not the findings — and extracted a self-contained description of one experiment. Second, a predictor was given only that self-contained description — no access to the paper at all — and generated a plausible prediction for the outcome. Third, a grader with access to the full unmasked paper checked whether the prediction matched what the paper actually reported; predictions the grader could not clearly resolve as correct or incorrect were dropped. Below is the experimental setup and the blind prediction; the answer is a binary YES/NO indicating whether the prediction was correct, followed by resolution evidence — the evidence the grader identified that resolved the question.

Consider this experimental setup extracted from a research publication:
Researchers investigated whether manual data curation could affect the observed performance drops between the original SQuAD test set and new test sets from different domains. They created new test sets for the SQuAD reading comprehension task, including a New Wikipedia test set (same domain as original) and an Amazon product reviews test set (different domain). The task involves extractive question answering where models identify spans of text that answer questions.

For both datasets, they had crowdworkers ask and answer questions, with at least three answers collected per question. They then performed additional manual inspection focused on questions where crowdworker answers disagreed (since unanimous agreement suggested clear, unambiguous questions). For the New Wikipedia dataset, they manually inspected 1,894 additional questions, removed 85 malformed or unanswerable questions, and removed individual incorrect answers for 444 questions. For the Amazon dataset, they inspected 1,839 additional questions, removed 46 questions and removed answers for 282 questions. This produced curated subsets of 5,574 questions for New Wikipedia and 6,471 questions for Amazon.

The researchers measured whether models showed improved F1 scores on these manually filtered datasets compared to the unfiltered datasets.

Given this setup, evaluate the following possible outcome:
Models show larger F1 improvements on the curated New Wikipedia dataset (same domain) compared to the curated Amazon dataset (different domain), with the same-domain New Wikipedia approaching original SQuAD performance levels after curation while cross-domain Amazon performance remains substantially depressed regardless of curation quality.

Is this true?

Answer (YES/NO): NO